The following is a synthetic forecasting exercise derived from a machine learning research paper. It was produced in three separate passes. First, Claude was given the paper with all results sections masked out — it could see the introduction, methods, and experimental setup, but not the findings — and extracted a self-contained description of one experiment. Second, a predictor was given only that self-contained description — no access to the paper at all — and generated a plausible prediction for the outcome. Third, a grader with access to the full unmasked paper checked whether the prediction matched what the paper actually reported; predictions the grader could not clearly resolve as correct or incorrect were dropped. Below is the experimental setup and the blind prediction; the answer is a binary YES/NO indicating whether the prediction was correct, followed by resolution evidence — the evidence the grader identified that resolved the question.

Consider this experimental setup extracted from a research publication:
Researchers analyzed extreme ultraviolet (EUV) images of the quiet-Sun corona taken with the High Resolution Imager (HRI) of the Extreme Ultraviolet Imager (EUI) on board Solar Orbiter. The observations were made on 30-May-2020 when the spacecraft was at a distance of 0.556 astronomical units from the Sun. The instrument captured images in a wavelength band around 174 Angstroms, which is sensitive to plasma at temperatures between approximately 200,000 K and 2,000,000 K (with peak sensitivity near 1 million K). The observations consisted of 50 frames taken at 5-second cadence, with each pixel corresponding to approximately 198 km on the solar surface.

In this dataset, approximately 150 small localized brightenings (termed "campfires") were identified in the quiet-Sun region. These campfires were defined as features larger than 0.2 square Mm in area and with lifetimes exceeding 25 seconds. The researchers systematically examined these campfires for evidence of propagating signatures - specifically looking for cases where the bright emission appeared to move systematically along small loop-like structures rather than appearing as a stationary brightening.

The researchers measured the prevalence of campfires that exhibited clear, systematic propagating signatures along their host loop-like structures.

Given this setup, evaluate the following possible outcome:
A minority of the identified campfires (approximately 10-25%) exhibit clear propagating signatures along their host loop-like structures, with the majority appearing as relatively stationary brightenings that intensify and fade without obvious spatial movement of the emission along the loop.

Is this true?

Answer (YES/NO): NO